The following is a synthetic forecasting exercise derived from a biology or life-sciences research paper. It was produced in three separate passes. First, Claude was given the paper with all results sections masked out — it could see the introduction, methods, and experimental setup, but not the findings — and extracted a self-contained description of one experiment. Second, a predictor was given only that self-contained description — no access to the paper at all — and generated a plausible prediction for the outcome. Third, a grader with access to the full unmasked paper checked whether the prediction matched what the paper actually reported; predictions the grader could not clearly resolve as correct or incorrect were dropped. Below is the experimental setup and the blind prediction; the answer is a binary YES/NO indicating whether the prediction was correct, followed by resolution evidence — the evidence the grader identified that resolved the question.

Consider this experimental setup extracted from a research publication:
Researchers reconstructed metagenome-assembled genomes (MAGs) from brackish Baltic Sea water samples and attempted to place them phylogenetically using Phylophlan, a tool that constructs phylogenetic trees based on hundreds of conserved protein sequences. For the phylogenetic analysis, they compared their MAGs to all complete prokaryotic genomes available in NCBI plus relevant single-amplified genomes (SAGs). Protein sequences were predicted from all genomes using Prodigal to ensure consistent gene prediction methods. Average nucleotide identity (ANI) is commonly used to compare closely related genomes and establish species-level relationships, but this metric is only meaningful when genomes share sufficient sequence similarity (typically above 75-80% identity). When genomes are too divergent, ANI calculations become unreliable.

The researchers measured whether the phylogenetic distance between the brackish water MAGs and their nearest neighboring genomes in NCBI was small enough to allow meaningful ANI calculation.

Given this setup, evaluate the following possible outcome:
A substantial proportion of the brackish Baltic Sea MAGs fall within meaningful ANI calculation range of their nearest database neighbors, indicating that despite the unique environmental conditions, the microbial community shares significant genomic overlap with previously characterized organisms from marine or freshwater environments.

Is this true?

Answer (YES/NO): NO